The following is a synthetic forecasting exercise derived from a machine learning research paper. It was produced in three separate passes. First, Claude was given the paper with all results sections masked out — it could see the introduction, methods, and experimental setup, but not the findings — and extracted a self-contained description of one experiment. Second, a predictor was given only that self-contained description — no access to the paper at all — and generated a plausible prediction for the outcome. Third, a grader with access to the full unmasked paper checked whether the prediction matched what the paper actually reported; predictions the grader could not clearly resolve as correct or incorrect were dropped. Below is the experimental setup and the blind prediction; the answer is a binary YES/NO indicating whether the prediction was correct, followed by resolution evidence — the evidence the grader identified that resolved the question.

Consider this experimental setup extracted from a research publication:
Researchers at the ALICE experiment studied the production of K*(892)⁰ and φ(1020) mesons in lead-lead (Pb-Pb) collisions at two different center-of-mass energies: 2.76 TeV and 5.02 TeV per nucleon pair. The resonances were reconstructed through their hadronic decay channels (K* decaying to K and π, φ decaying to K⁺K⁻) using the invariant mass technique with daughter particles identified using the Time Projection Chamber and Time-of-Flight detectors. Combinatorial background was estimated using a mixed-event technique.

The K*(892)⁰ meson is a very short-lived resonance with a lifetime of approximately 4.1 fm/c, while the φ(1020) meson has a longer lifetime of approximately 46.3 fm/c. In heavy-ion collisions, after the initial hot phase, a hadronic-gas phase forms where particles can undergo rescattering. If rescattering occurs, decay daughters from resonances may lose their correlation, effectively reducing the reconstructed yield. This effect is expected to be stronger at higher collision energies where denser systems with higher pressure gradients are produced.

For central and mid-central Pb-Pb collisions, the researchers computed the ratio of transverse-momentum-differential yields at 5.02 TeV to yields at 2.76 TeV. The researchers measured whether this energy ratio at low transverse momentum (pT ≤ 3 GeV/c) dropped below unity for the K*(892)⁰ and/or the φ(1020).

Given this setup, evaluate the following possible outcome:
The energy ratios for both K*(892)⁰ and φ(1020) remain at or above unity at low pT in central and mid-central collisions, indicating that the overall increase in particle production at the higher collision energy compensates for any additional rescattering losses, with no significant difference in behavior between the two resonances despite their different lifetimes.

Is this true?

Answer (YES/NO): NO